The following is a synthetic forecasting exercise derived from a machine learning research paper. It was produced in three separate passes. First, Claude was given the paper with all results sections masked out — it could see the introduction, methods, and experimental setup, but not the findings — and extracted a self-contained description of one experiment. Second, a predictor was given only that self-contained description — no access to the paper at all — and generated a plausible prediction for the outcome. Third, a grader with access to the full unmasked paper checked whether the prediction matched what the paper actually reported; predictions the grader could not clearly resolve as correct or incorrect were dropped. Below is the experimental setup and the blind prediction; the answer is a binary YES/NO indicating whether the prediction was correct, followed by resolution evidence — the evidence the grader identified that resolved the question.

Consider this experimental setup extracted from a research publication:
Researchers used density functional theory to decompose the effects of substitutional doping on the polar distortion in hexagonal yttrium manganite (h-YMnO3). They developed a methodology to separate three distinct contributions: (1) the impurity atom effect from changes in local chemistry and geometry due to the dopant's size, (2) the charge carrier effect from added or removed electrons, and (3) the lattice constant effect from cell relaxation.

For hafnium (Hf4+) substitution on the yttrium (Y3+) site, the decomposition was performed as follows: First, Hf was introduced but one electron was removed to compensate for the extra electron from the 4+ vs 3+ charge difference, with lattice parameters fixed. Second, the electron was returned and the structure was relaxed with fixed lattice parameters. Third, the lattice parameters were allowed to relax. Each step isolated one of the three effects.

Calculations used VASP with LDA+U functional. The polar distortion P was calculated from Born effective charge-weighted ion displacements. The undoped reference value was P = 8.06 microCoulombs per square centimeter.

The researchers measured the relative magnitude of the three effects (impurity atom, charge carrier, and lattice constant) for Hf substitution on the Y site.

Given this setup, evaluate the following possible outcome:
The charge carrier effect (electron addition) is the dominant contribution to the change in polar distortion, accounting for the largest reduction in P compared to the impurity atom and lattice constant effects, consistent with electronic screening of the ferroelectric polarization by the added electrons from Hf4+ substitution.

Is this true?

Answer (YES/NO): NO